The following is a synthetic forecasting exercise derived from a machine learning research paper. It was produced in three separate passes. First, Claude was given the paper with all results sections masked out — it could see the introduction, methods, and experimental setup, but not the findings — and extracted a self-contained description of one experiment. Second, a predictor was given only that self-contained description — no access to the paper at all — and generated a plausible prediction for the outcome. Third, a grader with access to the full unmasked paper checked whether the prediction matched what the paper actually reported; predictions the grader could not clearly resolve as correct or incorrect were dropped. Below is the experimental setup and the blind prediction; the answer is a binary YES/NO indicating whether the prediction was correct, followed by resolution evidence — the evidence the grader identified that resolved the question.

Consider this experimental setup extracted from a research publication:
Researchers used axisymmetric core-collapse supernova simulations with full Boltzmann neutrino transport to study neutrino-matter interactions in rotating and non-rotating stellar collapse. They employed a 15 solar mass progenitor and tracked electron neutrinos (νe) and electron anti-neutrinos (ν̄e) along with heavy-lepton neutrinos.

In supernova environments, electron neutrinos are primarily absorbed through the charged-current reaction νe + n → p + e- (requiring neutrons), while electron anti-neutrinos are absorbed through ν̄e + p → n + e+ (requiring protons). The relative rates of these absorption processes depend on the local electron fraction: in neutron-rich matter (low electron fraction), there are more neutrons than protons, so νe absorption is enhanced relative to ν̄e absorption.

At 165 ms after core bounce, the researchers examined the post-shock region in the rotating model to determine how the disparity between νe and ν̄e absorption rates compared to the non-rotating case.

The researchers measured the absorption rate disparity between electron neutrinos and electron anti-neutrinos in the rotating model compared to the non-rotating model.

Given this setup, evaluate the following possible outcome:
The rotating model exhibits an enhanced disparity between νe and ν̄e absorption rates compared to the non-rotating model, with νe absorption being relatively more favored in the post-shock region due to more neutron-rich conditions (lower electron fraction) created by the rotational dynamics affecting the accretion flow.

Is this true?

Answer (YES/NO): YES